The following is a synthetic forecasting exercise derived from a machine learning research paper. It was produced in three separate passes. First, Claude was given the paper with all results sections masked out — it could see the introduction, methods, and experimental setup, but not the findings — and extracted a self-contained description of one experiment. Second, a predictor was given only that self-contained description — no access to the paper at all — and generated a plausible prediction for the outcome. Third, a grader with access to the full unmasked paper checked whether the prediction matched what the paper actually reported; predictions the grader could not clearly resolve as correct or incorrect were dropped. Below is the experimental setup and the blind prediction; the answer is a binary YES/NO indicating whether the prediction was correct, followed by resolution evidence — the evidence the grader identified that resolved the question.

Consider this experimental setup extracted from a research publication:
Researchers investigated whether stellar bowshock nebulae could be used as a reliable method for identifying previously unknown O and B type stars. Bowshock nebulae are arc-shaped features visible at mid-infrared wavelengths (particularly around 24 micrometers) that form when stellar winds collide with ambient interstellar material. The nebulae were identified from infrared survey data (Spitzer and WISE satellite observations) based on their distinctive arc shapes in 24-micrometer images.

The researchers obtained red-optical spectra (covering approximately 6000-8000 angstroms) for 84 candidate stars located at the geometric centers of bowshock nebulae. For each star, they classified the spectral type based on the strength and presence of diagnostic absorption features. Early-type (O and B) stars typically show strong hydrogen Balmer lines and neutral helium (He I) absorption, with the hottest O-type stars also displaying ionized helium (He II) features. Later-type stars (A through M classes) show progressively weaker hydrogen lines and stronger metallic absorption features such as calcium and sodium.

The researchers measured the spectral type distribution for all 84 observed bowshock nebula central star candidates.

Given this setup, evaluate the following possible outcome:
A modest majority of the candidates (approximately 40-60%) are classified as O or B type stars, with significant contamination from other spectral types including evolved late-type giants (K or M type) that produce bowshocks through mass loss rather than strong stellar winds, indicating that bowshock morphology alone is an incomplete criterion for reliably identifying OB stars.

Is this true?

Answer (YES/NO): NO